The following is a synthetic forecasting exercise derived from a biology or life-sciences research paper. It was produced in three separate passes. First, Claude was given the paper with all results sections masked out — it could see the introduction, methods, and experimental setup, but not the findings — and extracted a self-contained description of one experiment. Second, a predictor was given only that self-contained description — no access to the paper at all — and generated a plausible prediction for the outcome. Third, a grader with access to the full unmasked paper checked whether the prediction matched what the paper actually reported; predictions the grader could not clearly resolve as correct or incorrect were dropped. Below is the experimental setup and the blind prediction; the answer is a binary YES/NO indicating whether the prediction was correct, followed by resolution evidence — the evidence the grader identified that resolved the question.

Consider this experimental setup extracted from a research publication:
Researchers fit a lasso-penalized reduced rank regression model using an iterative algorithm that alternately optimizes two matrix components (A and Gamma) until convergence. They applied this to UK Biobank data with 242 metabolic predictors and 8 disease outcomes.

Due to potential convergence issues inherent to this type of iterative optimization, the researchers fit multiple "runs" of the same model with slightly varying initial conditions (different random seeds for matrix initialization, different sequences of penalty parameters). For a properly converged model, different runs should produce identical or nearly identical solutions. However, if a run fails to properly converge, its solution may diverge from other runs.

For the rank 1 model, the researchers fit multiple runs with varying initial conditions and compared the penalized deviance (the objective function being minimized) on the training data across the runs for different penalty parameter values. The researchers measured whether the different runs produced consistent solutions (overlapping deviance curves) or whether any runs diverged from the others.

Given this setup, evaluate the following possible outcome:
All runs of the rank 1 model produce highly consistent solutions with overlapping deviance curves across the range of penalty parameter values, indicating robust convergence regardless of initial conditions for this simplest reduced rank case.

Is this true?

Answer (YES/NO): NO